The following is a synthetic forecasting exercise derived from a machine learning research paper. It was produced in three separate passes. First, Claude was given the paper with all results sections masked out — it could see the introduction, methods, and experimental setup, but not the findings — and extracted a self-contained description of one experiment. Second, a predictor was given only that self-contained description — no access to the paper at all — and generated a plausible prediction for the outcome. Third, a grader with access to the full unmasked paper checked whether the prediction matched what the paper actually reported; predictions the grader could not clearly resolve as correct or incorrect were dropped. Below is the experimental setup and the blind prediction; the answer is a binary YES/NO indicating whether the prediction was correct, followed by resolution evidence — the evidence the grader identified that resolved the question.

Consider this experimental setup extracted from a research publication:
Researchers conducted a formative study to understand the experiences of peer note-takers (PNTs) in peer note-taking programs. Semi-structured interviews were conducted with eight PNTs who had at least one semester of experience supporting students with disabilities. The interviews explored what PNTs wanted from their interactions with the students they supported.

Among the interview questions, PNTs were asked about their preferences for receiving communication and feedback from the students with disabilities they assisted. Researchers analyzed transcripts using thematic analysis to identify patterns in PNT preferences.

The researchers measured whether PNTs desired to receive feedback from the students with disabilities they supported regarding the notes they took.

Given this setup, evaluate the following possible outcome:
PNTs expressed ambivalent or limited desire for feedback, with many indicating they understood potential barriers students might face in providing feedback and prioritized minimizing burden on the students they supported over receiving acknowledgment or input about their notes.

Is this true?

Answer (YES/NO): NO